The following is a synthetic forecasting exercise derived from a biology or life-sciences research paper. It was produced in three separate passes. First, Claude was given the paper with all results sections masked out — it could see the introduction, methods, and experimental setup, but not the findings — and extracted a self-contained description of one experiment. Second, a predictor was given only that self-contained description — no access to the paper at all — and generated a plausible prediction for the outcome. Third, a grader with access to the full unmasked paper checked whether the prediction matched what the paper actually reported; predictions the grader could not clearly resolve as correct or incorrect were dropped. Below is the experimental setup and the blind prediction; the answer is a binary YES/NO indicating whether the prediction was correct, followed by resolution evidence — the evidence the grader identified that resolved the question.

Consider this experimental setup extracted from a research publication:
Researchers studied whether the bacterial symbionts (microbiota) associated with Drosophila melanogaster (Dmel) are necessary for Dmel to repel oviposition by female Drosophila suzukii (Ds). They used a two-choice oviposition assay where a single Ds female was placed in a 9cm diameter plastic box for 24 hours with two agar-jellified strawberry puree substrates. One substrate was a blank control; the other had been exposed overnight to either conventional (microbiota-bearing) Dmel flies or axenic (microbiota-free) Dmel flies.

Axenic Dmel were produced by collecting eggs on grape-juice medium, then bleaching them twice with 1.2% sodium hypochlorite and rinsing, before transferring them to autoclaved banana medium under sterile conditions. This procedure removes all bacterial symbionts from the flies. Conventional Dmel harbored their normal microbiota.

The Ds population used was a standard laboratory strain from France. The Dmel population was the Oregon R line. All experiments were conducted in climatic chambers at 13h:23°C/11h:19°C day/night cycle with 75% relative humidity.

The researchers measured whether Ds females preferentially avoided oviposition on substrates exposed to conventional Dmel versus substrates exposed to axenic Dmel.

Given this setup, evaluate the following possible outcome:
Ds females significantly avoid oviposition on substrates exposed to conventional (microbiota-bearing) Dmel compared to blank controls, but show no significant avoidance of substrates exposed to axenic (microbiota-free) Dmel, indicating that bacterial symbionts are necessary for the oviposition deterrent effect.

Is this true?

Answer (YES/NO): YES